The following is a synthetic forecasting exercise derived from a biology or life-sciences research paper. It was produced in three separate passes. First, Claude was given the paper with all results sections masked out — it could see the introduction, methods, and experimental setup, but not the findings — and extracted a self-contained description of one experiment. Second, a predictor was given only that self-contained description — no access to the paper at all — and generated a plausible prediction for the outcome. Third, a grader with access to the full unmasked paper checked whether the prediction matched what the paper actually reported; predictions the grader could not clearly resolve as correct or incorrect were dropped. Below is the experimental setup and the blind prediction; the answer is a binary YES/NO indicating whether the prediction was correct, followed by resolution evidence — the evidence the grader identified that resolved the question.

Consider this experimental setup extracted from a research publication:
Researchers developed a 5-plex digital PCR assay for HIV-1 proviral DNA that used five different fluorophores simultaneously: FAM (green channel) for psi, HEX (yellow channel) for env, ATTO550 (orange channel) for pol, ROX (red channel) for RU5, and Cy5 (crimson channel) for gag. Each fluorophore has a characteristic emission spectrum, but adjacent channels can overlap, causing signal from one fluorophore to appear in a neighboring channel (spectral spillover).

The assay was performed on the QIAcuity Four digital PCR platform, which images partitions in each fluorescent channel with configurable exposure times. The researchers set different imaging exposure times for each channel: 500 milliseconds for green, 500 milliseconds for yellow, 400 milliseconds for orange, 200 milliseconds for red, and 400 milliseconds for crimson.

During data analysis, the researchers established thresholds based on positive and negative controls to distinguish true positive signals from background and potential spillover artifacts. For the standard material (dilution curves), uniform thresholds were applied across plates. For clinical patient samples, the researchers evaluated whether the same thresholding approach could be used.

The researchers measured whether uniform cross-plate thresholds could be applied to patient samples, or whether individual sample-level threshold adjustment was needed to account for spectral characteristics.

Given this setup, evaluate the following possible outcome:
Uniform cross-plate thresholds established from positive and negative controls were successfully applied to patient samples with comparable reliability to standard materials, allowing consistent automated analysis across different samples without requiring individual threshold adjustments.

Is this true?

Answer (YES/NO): NO